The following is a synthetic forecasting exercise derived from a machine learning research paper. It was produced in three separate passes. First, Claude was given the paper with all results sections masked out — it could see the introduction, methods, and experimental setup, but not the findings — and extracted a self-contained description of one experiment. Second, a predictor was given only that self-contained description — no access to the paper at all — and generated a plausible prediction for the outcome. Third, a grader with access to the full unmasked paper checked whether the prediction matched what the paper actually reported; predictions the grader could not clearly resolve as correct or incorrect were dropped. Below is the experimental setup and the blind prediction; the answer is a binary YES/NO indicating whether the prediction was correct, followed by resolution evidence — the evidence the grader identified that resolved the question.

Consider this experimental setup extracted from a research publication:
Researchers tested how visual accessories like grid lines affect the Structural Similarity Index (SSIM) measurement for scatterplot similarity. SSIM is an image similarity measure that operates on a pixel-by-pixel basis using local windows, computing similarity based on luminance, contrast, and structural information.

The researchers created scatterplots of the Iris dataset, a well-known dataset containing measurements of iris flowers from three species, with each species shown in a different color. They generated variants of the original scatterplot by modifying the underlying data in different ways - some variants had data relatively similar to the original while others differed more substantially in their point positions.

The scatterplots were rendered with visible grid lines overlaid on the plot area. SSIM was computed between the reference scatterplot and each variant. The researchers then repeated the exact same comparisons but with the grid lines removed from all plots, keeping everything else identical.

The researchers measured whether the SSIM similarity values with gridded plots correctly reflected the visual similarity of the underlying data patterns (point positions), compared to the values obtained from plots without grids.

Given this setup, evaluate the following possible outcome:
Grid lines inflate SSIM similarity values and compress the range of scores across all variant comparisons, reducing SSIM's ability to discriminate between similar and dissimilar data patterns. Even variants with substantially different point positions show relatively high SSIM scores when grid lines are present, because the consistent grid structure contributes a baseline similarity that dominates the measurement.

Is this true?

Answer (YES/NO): NO